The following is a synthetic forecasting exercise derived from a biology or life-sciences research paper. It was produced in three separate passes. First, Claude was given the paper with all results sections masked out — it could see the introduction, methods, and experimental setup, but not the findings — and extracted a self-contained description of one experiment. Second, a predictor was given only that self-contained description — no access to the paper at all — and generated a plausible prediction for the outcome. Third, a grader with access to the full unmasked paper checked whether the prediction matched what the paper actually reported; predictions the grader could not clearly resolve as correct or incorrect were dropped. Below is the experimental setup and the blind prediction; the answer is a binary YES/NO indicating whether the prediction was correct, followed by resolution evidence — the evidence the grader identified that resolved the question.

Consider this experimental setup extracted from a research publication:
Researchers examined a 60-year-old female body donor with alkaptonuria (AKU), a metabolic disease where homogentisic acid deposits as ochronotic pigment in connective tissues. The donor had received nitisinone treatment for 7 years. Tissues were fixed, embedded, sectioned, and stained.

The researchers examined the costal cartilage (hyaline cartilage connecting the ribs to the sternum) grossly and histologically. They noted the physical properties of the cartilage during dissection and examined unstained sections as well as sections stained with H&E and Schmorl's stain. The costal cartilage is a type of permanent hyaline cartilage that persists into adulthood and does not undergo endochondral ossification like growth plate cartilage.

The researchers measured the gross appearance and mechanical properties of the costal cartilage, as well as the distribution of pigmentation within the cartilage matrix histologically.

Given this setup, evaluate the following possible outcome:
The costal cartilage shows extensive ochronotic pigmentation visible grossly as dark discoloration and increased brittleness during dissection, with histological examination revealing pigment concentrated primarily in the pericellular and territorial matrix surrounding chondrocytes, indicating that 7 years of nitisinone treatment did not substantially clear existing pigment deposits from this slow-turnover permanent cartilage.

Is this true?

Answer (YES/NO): NO